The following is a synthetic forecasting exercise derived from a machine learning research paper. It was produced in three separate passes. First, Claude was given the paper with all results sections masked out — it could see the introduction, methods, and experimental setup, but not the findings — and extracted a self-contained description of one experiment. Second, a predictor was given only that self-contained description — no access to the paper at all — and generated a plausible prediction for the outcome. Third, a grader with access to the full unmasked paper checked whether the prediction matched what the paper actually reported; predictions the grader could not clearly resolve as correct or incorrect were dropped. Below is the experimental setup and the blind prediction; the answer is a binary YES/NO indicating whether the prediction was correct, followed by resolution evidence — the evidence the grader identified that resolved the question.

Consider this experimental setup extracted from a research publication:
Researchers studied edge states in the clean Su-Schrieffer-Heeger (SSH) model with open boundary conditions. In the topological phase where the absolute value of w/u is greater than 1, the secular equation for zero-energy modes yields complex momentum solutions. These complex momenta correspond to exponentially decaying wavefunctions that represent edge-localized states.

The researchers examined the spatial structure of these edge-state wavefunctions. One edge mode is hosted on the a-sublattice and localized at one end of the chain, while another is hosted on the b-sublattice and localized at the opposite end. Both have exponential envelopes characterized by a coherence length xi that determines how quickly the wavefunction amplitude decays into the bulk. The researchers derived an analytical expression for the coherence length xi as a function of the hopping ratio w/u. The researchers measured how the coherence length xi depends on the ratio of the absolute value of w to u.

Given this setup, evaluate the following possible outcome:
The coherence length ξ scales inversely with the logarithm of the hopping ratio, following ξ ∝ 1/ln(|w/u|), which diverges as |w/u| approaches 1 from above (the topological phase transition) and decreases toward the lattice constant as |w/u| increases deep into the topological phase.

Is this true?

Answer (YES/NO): YES